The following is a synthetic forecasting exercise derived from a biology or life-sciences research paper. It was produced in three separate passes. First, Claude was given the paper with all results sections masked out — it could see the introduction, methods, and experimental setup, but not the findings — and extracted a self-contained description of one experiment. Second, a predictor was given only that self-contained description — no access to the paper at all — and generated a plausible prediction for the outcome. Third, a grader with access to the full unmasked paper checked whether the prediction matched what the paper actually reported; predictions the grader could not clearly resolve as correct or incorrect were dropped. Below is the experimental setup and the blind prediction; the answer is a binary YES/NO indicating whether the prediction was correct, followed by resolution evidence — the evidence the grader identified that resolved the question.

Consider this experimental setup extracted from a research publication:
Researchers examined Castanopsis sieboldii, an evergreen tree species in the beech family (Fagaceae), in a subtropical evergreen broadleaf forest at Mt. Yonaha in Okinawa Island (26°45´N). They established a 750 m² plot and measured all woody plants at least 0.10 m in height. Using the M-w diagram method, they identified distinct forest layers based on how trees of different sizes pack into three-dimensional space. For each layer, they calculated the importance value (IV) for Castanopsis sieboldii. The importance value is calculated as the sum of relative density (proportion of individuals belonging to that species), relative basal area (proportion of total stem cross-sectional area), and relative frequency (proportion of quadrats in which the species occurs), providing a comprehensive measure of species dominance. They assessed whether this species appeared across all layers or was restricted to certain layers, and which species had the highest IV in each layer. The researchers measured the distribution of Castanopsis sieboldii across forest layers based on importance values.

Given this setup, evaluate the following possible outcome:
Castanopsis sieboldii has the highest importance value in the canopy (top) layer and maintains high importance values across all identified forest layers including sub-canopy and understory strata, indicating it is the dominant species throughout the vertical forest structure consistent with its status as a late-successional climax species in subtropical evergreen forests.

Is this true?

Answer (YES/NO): YES